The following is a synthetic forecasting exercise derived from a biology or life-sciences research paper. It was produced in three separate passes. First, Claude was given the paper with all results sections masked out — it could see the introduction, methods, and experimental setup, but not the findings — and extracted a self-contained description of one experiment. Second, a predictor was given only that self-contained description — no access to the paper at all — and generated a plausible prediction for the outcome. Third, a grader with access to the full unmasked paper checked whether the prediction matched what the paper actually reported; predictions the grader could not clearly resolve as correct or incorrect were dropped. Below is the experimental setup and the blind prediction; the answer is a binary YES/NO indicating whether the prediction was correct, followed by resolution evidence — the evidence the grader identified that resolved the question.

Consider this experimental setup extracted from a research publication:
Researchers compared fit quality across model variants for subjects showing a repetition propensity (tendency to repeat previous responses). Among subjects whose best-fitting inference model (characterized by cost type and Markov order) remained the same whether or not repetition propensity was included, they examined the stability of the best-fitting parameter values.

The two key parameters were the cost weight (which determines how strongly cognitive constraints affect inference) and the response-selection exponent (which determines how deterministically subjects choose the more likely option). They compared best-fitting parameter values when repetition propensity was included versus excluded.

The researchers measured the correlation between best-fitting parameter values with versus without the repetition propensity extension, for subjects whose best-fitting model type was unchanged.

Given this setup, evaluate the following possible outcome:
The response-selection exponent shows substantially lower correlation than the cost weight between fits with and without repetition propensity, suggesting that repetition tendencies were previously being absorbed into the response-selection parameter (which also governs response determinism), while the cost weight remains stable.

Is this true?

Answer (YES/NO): NO